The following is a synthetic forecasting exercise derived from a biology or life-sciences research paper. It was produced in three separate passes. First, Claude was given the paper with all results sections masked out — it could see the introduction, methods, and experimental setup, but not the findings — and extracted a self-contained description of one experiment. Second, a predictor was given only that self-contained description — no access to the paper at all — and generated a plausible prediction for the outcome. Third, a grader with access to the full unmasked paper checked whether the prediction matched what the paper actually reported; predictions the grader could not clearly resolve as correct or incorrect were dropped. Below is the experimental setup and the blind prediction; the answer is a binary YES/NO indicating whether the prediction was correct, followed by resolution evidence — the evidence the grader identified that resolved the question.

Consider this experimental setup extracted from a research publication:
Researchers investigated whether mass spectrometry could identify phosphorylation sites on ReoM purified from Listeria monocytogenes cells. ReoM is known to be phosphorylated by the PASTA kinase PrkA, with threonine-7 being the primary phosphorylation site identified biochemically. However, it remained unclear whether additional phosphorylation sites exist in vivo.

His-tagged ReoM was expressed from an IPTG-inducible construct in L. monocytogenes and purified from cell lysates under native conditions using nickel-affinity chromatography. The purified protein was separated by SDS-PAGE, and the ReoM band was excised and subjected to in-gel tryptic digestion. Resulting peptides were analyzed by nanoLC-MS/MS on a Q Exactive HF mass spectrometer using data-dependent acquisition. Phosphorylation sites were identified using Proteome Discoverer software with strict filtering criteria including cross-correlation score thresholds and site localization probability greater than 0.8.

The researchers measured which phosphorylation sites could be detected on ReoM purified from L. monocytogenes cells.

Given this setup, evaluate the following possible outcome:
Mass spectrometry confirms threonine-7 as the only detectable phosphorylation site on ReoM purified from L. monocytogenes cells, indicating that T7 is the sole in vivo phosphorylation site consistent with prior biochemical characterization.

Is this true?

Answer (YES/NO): NO